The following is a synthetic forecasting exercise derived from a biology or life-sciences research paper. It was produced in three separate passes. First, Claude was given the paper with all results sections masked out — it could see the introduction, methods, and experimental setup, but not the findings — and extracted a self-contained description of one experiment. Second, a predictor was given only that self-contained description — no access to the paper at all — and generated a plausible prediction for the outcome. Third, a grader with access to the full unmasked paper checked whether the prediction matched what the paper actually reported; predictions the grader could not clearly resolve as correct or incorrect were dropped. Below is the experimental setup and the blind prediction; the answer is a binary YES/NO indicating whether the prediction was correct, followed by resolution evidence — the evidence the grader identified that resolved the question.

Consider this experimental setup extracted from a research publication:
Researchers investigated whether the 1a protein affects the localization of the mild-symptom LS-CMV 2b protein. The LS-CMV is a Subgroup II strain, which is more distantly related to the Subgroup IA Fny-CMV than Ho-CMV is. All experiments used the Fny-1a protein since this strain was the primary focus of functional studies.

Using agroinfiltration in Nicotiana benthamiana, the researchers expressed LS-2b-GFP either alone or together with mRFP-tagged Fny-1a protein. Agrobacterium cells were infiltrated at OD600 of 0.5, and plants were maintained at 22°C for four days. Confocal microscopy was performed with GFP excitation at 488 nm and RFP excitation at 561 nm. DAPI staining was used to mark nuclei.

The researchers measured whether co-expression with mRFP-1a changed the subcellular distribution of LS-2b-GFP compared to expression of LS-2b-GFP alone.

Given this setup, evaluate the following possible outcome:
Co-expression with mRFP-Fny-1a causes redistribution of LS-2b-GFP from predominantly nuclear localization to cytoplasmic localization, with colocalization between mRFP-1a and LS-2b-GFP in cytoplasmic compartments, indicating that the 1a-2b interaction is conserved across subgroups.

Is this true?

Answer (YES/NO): NO